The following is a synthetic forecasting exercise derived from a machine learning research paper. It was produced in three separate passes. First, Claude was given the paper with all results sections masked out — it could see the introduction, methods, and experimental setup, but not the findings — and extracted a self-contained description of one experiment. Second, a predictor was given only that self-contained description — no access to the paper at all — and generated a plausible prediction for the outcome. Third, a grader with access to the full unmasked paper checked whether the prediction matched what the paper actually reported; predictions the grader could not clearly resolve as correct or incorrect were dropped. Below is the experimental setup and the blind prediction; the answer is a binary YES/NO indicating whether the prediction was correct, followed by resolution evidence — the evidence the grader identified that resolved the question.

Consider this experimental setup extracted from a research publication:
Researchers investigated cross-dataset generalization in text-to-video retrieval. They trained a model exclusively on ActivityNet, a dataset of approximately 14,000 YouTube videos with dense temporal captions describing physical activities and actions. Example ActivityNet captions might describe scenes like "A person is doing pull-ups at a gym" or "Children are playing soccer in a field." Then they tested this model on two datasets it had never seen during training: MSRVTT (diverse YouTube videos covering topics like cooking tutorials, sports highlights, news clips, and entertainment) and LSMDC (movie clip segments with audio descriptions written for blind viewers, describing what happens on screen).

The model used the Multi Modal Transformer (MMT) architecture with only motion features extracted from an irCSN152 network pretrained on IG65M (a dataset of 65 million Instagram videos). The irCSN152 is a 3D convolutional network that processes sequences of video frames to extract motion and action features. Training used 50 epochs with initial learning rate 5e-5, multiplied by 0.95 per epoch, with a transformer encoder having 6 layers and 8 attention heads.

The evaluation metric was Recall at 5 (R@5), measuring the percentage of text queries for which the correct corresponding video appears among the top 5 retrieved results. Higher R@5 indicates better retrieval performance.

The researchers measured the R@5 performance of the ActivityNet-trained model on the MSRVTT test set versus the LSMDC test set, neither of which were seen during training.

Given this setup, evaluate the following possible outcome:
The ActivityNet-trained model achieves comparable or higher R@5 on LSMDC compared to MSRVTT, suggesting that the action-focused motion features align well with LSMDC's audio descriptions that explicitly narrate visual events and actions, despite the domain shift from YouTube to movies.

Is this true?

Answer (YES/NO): NO